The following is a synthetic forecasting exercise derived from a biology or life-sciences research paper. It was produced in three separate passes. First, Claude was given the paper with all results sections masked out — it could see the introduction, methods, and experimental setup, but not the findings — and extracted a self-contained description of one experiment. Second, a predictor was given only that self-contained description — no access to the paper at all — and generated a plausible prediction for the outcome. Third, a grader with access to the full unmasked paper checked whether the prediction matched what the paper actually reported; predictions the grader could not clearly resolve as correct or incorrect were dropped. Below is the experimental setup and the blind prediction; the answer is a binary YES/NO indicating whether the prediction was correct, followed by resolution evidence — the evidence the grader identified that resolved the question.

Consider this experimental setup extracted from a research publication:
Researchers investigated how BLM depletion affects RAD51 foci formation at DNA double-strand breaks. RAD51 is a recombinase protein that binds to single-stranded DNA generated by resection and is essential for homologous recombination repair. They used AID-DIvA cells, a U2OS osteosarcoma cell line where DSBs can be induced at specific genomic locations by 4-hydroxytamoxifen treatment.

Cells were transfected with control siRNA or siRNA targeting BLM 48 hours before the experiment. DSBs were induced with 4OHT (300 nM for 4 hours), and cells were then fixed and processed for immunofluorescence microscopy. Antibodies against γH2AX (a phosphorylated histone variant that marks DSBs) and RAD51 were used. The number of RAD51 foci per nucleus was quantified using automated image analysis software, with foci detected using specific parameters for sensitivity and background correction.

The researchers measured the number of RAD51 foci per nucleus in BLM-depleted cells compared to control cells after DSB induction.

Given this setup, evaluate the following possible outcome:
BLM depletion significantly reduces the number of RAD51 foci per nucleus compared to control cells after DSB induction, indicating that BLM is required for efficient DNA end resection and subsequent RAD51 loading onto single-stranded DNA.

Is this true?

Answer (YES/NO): YES